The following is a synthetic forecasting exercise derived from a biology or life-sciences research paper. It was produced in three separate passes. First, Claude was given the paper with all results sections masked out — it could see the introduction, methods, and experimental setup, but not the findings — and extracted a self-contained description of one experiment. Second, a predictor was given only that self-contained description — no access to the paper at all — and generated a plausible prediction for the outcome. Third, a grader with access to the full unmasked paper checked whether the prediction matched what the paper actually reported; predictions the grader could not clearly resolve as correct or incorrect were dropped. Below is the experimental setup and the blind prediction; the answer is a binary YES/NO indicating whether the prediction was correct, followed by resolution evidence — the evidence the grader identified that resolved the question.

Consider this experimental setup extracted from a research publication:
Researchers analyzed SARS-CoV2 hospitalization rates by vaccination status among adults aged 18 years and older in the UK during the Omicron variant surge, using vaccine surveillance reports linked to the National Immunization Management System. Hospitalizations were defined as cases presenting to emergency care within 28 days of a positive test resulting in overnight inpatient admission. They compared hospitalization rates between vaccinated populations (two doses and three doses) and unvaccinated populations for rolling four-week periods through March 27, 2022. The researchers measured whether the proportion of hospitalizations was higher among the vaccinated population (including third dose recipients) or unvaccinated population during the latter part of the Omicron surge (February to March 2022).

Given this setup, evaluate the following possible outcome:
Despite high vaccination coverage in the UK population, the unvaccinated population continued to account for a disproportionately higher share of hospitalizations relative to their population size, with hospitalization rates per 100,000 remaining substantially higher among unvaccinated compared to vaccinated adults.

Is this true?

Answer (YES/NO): NO